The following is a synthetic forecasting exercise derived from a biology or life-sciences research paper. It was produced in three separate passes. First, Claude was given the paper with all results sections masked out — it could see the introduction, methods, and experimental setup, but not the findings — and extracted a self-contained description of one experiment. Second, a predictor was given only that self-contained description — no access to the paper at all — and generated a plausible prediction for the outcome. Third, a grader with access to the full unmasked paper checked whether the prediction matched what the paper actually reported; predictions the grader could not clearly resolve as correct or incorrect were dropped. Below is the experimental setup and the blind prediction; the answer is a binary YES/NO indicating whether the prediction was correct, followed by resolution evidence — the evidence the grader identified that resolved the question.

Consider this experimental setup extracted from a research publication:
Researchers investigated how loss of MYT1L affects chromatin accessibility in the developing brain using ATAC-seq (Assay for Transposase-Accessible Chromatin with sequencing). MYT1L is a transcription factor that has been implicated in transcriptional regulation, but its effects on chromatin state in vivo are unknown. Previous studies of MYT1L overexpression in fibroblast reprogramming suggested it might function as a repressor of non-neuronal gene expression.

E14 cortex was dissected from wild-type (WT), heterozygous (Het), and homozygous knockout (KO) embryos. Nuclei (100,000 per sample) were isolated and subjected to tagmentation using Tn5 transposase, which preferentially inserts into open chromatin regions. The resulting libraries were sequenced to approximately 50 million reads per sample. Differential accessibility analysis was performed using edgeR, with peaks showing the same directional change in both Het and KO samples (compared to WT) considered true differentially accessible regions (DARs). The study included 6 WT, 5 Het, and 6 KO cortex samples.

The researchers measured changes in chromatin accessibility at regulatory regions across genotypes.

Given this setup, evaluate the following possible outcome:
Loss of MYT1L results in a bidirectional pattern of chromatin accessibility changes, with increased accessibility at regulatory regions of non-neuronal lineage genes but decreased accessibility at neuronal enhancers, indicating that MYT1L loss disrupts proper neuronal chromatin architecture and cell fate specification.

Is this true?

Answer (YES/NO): NO